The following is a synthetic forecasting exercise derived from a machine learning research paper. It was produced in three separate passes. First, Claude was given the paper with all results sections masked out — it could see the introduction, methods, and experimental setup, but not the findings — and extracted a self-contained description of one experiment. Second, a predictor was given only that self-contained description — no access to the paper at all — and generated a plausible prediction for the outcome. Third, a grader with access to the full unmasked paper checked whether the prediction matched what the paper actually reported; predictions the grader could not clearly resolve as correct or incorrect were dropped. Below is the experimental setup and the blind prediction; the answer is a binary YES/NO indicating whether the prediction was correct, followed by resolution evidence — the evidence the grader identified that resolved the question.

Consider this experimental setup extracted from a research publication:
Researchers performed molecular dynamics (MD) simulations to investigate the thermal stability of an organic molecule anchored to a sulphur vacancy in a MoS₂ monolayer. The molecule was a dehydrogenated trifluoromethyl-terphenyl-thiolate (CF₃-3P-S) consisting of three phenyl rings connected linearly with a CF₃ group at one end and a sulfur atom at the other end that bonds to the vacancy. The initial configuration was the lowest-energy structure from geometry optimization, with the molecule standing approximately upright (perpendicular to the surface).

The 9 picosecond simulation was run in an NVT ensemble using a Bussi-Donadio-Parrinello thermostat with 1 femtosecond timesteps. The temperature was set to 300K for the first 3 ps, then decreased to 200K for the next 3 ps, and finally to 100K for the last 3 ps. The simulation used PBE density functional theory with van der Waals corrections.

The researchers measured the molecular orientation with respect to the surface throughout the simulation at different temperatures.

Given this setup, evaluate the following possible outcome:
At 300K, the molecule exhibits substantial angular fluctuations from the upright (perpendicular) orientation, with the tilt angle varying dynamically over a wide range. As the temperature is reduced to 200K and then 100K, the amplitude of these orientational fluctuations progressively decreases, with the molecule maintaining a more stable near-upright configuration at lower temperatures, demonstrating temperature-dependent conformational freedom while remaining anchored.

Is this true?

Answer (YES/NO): NO